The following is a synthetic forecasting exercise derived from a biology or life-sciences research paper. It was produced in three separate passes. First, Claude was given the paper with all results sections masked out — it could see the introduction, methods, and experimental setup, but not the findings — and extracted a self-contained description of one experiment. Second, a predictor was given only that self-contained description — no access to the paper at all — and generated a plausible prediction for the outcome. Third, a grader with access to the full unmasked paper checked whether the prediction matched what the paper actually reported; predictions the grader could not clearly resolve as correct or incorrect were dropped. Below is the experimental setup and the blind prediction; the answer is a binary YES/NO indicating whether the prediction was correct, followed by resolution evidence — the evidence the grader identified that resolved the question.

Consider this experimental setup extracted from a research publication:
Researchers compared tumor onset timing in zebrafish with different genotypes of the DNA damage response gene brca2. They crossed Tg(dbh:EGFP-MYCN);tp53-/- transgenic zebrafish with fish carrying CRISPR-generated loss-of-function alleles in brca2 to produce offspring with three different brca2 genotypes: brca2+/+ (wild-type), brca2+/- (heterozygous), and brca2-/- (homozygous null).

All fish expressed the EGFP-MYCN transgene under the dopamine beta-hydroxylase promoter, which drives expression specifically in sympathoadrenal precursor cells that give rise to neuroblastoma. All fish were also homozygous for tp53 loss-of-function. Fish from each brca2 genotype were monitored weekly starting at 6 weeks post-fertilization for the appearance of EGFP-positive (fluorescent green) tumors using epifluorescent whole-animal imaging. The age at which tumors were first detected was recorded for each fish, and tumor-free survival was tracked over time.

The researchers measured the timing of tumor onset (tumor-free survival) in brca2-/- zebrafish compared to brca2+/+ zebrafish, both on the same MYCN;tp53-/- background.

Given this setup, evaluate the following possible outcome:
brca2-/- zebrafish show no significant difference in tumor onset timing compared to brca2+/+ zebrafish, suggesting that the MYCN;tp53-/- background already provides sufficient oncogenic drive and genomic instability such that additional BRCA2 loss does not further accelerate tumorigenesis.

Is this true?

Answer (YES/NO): NO